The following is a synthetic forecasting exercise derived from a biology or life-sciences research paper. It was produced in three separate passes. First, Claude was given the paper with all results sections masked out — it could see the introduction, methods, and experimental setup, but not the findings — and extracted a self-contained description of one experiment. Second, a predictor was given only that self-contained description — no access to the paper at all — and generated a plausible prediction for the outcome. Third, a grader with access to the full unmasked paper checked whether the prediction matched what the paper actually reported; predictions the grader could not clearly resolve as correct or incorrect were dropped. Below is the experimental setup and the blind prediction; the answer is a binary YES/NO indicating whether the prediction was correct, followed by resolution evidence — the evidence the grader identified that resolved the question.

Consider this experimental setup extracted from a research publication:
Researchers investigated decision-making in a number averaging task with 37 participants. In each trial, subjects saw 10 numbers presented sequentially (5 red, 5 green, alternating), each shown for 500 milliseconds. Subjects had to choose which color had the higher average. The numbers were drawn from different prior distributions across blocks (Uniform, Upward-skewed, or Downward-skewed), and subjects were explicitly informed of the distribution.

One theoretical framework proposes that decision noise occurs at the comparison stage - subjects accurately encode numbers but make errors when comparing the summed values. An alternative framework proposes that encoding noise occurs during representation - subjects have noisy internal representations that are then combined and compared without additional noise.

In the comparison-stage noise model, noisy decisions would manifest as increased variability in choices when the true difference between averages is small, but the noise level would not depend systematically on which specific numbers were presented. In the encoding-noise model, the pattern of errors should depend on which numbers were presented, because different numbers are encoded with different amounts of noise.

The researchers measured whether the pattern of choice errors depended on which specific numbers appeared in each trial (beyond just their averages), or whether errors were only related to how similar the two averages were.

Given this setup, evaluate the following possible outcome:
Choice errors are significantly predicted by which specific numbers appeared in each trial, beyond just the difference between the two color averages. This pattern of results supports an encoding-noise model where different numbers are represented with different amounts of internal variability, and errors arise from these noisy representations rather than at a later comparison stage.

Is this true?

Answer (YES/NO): YES